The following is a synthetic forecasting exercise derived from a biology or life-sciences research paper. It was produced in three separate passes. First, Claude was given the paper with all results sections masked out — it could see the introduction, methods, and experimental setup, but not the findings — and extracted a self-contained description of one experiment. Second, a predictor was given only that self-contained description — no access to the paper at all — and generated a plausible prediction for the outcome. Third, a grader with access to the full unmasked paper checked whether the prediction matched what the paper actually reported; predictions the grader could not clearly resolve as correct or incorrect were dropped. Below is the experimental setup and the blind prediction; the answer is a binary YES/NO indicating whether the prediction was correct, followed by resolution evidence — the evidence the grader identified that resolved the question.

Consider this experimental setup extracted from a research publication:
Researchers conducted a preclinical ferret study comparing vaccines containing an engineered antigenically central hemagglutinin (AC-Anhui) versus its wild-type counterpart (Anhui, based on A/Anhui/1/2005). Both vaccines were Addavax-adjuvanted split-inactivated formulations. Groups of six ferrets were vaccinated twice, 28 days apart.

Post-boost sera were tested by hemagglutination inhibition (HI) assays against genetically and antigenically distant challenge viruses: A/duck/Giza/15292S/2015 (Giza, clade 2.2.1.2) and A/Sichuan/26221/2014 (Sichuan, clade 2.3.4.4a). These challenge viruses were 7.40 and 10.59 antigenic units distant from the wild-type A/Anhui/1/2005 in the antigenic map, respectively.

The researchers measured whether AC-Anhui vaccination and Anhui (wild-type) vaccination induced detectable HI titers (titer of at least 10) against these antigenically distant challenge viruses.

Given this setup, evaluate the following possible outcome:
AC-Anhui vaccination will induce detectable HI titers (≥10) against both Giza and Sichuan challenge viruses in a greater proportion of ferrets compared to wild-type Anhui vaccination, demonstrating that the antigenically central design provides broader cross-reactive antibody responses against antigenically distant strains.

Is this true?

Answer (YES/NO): YES